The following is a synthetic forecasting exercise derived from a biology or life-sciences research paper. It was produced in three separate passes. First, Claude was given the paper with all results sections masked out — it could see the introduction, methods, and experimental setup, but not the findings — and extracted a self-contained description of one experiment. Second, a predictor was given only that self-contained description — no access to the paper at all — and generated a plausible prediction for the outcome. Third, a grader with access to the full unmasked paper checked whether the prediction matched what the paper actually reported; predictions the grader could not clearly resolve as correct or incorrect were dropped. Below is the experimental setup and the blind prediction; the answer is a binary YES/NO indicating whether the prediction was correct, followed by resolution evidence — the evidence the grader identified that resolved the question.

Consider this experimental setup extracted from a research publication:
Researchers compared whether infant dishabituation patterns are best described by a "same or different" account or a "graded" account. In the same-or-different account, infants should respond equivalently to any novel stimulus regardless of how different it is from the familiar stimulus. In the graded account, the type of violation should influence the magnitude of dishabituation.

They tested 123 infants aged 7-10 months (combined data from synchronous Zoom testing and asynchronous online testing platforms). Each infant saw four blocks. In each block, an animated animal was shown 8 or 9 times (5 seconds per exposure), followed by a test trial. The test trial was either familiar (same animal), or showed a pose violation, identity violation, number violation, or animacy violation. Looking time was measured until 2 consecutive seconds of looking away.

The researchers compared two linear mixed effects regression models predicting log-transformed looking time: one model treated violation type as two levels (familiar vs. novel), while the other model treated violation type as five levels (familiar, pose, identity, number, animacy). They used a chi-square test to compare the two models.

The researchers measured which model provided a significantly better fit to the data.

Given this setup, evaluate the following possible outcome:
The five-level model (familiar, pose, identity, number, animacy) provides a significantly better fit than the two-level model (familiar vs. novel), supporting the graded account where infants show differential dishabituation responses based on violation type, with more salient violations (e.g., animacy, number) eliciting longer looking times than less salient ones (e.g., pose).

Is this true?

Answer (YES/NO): YES